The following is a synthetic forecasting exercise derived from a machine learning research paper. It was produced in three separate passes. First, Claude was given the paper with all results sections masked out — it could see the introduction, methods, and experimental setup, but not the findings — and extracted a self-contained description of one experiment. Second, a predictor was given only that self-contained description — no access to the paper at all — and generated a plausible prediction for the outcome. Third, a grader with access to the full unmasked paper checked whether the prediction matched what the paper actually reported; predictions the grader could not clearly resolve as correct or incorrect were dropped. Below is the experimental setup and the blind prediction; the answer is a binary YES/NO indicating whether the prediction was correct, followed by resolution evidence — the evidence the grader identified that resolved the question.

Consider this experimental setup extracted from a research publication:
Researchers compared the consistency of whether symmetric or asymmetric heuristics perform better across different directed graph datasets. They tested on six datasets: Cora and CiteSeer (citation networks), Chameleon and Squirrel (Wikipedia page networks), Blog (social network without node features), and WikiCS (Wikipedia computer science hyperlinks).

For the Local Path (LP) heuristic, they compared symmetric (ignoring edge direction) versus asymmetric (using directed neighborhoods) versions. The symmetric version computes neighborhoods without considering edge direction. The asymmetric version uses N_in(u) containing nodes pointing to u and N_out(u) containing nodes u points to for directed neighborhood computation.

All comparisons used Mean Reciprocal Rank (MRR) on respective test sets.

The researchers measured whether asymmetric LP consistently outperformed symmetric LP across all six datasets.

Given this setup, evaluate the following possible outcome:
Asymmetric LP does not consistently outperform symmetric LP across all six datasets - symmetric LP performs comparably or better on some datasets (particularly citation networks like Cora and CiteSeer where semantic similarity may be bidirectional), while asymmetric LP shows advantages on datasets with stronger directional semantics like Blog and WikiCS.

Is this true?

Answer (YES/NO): NO